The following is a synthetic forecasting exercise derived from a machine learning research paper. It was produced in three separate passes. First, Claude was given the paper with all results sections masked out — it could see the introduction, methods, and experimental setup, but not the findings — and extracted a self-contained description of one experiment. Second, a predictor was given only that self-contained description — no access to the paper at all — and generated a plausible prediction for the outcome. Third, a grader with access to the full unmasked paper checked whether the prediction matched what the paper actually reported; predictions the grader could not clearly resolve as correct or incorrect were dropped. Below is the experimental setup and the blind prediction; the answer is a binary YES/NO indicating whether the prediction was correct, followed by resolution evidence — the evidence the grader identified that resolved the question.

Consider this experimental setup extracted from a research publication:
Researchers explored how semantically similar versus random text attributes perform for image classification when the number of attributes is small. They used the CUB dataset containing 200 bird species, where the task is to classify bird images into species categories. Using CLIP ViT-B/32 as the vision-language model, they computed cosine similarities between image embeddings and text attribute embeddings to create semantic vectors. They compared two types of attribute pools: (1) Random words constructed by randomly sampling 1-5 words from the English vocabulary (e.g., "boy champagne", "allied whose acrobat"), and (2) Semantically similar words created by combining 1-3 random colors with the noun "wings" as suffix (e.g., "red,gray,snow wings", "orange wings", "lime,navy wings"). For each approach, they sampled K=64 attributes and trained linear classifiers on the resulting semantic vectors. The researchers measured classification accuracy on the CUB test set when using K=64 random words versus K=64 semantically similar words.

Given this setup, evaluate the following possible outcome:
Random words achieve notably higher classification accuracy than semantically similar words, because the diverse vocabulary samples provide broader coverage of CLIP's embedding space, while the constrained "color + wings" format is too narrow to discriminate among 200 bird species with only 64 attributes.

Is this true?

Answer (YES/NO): NO